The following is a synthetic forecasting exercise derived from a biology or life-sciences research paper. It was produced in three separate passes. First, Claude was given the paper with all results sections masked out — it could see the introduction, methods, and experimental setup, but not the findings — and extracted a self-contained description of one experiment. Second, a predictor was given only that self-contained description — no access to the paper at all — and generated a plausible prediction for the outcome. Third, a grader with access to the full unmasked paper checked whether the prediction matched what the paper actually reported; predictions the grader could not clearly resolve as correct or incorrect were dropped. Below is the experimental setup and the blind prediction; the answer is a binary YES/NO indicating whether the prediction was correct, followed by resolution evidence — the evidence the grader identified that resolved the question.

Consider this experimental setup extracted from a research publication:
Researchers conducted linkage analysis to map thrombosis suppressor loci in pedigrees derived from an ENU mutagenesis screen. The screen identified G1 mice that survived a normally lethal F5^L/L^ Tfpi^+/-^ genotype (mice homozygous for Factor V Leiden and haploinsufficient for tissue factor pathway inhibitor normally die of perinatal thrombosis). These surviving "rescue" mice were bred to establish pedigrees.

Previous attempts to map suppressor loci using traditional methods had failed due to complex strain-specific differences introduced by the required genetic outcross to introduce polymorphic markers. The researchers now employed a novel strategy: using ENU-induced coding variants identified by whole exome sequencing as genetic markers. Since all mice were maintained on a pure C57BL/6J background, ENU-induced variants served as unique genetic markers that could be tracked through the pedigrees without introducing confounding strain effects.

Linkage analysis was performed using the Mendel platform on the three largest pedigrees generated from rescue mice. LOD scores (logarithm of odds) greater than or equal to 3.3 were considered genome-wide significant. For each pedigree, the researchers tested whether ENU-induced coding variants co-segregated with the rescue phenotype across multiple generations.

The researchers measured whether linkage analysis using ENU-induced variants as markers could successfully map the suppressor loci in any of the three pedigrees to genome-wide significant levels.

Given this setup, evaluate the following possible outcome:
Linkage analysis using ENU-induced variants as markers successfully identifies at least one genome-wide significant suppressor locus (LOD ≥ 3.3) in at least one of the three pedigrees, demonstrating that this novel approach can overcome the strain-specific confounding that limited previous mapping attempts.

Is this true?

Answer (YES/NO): NO